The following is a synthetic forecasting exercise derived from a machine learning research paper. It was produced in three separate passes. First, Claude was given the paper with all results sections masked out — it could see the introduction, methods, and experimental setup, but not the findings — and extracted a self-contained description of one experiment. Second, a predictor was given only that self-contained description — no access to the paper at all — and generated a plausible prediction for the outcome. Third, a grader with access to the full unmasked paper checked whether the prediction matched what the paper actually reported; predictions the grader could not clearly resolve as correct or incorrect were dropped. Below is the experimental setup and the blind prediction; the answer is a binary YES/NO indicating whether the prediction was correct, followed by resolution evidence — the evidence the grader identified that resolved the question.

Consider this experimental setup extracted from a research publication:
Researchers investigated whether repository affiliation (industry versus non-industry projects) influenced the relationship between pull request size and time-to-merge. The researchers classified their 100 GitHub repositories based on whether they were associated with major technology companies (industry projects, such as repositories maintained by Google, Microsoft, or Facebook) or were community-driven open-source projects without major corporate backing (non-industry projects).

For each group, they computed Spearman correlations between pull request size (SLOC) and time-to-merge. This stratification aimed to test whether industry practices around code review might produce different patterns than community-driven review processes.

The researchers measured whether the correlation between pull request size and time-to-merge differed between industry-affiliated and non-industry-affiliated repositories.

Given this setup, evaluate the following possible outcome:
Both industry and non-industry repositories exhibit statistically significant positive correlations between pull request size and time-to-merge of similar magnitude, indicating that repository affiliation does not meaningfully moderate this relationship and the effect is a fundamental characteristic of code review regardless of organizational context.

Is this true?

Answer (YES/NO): YES